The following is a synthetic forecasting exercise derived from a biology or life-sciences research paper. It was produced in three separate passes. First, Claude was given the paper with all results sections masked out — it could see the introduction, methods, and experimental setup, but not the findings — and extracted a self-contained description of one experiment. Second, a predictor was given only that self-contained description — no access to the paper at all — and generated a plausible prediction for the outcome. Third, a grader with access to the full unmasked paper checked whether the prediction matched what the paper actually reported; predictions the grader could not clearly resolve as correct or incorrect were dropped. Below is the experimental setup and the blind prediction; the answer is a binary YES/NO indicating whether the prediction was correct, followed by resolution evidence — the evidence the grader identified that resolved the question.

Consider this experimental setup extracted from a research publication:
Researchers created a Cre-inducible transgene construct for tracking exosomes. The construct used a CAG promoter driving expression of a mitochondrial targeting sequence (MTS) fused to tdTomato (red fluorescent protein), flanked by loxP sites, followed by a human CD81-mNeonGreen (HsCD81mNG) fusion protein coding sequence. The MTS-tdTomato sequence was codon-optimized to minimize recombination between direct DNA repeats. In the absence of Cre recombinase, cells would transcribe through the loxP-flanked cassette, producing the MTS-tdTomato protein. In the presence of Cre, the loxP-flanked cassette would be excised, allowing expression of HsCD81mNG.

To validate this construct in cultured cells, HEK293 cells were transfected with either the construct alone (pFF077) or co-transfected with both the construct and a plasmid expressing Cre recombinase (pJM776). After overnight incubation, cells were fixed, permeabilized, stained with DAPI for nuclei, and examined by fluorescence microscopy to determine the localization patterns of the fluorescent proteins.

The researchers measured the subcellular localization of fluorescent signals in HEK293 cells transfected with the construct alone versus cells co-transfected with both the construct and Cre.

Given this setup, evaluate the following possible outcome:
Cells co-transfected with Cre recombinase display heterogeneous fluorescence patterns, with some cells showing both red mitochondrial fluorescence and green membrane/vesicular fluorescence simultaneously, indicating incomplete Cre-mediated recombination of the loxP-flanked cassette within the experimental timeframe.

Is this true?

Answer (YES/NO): NO